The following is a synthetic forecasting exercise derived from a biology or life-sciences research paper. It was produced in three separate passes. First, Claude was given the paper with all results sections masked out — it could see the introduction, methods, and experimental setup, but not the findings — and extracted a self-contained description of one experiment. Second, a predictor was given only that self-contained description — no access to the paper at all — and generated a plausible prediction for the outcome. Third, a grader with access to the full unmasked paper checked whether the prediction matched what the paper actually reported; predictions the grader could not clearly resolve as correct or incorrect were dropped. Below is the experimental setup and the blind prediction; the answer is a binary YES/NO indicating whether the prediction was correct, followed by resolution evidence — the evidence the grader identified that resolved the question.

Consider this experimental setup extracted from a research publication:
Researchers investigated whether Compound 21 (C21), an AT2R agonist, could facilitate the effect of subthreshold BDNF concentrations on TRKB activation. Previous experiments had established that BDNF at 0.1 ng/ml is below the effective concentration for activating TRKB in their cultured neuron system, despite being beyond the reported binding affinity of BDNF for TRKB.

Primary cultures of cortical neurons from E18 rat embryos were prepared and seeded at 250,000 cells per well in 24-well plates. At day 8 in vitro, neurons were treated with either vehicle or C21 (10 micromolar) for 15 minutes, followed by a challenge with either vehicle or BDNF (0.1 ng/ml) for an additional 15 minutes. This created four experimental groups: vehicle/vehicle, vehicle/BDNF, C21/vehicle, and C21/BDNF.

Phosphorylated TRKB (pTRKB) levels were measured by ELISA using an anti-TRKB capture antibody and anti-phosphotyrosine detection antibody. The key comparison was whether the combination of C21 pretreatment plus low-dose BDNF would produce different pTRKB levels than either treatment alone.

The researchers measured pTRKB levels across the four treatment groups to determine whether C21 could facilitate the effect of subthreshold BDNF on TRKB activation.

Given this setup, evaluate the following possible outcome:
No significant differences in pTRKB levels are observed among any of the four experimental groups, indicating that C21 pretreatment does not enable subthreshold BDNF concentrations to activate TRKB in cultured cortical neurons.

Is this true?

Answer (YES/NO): NO